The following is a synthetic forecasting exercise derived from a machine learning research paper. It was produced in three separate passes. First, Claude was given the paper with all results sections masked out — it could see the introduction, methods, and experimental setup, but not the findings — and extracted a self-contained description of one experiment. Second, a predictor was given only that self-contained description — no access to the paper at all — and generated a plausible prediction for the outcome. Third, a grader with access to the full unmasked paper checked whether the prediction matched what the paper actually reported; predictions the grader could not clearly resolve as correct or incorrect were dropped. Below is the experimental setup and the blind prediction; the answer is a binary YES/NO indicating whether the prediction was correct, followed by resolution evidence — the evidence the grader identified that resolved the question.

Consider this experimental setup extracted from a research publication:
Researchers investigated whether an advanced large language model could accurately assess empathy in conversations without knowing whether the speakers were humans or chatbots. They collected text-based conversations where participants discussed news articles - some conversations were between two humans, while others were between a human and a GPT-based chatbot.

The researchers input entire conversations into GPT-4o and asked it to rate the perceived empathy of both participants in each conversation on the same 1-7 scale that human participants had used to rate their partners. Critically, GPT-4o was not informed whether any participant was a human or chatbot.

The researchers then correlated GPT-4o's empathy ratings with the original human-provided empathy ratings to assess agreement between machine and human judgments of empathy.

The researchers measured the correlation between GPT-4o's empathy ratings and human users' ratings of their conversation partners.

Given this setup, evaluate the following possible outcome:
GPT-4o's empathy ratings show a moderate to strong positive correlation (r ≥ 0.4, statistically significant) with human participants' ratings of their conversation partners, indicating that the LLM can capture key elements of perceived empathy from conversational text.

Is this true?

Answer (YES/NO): NO